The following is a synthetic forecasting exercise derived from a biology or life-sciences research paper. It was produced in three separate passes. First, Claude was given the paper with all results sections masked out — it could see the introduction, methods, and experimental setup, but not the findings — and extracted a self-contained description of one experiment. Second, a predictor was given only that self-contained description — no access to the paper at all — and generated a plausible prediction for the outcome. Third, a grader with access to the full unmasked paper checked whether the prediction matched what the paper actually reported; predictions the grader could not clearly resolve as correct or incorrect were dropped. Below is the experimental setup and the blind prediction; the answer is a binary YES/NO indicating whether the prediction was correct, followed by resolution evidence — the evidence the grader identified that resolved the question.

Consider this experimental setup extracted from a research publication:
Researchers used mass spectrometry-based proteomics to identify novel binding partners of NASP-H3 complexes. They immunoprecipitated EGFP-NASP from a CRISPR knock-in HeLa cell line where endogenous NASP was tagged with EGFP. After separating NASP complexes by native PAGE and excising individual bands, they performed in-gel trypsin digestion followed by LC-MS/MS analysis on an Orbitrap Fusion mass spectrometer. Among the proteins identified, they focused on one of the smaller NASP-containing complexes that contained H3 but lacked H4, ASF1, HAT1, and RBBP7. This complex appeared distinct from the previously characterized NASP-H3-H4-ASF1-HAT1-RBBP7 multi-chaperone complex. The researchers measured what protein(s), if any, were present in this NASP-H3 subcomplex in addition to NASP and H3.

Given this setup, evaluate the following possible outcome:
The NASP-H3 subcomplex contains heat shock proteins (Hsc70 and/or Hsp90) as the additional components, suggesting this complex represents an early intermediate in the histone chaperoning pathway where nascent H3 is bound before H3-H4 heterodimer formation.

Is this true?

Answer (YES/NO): NO